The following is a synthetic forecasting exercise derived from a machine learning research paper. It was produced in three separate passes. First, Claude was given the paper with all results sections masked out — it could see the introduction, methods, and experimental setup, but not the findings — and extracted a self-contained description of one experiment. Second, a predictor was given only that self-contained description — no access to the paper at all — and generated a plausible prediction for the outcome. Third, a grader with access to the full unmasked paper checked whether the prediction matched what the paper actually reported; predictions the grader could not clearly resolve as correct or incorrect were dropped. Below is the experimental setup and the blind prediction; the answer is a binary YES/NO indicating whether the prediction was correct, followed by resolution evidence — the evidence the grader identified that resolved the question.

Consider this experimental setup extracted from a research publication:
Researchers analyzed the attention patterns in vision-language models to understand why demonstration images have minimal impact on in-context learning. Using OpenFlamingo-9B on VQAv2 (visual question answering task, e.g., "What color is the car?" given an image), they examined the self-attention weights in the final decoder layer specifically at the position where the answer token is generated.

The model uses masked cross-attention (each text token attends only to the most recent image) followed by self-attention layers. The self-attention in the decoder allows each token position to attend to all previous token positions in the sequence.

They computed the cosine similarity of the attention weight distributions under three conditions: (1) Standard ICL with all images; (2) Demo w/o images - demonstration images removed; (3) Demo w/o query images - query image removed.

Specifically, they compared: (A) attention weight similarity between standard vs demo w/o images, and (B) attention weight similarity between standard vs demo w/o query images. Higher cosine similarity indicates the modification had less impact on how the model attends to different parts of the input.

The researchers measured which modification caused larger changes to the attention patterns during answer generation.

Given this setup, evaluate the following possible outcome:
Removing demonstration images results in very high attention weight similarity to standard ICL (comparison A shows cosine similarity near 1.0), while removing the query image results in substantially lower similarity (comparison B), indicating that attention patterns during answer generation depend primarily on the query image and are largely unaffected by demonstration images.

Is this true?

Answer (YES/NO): YES